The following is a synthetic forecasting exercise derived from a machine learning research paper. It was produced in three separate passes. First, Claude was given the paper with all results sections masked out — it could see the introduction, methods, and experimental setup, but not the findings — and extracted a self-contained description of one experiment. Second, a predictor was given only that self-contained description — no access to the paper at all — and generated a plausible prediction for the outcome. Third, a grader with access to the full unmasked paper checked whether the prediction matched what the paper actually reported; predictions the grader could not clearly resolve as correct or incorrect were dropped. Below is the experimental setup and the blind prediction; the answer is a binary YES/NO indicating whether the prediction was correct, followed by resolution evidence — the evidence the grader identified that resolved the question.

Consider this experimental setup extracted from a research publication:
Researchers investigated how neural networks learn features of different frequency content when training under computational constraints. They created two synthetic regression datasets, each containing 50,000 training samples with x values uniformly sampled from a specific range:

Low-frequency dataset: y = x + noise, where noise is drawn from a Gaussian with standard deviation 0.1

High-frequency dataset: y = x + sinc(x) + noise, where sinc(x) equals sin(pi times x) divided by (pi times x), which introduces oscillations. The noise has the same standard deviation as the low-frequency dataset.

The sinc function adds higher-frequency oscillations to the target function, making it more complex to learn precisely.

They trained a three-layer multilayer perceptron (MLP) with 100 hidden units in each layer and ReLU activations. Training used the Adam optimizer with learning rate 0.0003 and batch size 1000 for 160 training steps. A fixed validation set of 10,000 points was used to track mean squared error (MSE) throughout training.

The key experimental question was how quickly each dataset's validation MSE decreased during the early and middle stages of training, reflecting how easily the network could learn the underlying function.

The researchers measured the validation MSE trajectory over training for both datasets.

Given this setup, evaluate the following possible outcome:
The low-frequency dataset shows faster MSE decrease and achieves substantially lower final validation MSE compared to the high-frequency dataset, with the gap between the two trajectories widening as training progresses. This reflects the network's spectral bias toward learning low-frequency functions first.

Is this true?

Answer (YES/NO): NO